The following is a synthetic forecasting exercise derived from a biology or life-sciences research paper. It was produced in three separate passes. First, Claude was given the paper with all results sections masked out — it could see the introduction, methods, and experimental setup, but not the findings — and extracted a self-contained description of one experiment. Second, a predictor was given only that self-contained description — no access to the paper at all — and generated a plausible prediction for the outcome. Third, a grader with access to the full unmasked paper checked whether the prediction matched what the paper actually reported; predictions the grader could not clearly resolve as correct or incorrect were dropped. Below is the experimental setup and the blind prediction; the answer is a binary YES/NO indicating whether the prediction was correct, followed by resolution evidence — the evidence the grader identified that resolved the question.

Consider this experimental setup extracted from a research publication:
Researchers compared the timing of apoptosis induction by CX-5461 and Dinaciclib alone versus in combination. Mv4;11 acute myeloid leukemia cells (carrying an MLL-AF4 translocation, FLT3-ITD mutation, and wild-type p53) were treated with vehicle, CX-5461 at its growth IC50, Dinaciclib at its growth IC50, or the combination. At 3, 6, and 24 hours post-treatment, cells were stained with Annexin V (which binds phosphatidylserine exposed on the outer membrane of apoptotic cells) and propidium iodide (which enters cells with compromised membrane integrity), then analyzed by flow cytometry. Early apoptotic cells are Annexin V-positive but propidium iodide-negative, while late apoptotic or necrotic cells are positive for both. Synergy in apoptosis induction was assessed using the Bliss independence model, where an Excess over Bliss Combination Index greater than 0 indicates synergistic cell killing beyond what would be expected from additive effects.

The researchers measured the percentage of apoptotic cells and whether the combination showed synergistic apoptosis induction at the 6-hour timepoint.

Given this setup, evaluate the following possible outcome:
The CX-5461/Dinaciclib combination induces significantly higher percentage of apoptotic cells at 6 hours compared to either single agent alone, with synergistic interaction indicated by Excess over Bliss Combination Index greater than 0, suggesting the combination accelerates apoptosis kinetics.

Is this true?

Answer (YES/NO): NO